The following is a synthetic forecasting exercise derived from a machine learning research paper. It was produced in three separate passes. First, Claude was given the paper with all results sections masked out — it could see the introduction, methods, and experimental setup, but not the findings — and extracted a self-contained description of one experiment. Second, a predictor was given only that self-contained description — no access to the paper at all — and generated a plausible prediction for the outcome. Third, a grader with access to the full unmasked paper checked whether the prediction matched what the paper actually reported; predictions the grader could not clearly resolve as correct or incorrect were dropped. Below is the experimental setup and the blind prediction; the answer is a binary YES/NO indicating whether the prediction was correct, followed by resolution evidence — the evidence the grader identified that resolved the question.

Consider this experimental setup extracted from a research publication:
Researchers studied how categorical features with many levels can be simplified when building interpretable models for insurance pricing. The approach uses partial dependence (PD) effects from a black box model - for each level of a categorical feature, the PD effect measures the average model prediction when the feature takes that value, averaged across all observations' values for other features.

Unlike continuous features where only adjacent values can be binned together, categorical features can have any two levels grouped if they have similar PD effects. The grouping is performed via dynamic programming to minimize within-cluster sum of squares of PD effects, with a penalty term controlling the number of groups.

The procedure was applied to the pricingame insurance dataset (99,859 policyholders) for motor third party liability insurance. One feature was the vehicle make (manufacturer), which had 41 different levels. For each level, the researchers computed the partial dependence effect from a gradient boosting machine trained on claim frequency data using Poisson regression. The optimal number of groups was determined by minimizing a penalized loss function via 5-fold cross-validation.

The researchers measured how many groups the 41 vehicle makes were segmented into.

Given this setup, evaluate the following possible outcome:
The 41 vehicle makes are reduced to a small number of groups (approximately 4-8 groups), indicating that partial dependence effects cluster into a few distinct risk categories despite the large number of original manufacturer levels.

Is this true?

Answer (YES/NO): NO